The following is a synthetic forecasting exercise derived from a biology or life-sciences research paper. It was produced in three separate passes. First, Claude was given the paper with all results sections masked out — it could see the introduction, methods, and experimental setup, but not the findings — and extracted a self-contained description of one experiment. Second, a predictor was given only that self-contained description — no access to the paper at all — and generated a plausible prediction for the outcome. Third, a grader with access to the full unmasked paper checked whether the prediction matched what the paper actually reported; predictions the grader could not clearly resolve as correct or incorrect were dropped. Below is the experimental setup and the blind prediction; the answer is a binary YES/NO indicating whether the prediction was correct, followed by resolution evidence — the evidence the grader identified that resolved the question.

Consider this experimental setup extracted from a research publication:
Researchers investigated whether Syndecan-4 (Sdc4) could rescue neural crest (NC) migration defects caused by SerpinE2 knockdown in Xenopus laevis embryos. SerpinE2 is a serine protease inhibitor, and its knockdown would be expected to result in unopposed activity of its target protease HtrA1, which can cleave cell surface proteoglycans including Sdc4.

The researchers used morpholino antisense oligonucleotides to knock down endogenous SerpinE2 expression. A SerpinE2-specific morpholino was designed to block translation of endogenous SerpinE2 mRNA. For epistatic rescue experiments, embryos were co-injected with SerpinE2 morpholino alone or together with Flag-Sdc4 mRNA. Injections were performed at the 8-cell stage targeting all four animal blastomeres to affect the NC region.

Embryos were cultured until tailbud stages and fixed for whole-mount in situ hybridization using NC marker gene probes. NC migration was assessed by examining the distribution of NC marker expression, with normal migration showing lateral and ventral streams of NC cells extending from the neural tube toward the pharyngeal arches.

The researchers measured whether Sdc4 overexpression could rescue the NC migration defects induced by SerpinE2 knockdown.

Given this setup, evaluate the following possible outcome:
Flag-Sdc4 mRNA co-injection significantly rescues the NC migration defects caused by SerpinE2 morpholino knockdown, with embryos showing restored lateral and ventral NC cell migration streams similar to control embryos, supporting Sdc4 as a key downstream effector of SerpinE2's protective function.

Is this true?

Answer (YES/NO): NO